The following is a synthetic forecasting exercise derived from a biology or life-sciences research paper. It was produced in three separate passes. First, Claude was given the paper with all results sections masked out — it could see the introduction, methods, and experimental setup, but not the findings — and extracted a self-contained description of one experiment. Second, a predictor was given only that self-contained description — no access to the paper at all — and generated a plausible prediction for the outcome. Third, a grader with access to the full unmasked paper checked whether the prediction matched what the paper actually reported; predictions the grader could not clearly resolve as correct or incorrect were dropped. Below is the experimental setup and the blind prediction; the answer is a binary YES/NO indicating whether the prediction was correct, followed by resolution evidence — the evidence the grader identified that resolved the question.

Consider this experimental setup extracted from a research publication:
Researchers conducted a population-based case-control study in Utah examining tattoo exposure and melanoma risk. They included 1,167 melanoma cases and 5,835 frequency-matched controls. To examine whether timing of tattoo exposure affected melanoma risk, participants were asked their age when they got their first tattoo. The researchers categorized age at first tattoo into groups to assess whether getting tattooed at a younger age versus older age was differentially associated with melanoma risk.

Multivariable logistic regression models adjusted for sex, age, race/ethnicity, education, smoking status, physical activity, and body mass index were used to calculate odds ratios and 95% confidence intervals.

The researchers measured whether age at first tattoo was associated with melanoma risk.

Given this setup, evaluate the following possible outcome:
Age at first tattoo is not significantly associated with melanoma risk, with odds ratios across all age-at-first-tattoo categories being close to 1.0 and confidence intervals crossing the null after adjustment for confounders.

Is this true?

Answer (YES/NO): NO